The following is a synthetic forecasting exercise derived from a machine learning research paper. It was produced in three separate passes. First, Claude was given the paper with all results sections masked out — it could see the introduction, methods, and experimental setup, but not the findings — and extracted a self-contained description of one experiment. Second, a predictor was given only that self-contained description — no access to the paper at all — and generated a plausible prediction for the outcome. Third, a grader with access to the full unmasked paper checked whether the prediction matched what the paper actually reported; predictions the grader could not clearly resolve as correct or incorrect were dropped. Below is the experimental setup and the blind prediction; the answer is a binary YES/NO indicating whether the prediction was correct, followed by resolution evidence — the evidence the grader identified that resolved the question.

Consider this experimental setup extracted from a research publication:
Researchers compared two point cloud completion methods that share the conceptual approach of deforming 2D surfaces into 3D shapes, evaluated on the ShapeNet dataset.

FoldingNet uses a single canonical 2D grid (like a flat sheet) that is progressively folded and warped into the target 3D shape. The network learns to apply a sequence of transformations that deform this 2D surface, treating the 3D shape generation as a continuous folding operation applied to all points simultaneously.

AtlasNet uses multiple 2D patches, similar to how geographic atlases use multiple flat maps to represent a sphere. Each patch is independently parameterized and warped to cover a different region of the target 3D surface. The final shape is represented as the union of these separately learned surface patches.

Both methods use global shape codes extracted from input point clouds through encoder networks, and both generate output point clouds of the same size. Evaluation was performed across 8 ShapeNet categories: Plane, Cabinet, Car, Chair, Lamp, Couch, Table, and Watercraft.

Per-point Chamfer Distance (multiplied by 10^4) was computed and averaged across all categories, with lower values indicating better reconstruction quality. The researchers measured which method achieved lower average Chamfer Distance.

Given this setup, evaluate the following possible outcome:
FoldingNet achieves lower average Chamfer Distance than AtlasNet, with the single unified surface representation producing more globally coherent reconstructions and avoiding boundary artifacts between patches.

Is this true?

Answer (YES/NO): YES